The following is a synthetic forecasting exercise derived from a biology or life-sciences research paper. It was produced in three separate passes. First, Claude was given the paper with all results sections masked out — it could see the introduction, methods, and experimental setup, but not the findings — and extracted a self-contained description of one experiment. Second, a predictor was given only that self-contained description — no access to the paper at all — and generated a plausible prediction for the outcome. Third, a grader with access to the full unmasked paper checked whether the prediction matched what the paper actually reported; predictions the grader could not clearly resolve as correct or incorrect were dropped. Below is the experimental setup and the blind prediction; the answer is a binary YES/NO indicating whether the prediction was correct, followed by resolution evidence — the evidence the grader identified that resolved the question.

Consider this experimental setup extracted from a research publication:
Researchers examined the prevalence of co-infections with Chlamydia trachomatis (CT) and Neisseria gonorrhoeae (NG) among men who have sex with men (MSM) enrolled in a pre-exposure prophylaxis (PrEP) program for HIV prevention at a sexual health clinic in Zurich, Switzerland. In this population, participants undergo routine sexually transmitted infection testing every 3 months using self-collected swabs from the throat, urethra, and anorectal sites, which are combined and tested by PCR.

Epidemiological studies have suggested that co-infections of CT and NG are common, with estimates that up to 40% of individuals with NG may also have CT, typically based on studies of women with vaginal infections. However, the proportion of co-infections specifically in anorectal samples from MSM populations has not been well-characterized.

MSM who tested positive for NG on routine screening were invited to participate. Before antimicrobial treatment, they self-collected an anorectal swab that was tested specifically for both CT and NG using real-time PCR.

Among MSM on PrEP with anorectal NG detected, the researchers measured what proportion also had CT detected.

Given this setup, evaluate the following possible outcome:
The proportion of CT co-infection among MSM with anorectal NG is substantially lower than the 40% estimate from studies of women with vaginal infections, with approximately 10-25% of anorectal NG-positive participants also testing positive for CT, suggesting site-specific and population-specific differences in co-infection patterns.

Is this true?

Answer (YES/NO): YES